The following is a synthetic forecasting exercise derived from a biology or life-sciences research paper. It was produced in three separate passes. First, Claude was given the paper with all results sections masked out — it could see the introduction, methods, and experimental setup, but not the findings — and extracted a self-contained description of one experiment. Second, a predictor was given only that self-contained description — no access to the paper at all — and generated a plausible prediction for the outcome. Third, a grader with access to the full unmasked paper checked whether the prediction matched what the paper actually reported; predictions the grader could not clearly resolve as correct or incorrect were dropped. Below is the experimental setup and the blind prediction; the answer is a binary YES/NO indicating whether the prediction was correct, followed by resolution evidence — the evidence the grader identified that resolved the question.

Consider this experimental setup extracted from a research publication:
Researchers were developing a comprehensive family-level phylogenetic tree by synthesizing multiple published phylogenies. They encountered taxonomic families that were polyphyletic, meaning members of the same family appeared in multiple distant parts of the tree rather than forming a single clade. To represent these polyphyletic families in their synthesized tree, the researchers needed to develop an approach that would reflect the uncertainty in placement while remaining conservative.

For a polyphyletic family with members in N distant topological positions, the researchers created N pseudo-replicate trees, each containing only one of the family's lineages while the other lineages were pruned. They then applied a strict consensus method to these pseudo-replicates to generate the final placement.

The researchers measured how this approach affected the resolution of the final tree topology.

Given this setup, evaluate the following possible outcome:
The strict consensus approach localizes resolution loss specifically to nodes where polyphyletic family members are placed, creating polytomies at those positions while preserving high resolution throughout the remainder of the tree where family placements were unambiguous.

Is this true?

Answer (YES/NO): NO